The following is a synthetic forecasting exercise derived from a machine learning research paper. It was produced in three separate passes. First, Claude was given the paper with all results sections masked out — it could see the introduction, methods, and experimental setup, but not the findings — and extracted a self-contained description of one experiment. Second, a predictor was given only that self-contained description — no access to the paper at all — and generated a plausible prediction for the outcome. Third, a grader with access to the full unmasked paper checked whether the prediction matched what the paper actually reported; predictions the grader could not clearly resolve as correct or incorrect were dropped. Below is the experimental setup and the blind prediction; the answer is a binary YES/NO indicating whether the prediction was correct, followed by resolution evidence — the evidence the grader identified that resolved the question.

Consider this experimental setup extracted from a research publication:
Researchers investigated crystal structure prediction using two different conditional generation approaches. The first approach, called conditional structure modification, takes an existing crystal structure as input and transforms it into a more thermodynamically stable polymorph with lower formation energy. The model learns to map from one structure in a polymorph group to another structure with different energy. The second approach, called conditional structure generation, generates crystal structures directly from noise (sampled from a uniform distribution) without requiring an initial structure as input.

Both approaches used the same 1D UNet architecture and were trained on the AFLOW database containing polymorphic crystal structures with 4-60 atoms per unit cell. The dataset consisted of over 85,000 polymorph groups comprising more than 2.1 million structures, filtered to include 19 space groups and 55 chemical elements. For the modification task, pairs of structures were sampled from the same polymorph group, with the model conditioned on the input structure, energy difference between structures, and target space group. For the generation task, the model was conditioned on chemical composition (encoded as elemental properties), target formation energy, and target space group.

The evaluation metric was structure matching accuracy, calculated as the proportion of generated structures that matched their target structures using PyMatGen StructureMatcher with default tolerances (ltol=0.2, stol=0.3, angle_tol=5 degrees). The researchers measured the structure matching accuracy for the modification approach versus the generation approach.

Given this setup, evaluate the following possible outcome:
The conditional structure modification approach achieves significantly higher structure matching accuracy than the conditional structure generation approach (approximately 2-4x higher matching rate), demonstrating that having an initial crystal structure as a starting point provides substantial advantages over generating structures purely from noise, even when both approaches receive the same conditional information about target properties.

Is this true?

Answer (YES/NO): NO